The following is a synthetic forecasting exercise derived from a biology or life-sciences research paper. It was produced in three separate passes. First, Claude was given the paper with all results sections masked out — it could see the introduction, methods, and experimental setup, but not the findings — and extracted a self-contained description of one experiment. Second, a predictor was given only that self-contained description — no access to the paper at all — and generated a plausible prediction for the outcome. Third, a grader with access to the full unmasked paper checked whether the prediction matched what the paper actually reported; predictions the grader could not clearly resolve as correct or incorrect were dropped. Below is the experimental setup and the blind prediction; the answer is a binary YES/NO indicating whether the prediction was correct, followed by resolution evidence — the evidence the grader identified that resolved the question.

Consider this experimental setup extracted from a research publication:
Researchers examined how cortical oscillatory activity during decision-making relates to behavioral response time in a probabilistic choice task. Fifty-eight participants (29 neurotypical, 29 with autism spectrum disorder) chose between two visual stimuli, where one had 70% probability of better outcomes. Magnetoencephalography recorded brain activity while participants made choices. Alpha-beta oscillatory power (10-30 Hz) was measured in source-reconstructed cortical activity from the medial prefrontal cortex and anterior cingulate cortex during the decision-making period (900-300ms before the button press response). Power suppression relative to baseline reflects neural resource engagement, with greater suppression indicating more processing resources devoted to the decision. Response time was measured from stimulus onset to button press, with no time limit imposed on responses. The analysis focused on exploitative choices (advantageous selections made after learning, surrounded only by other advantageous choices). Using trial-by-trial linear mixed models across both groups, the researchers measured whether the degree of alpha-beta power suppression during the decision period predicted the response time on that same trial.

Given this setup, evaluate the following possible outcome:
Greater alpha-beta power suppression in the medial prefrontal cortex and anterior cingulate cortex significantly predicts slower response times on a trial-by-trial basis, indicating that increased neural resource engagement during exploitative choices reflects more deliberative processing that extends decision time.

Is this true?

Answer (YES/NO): YES